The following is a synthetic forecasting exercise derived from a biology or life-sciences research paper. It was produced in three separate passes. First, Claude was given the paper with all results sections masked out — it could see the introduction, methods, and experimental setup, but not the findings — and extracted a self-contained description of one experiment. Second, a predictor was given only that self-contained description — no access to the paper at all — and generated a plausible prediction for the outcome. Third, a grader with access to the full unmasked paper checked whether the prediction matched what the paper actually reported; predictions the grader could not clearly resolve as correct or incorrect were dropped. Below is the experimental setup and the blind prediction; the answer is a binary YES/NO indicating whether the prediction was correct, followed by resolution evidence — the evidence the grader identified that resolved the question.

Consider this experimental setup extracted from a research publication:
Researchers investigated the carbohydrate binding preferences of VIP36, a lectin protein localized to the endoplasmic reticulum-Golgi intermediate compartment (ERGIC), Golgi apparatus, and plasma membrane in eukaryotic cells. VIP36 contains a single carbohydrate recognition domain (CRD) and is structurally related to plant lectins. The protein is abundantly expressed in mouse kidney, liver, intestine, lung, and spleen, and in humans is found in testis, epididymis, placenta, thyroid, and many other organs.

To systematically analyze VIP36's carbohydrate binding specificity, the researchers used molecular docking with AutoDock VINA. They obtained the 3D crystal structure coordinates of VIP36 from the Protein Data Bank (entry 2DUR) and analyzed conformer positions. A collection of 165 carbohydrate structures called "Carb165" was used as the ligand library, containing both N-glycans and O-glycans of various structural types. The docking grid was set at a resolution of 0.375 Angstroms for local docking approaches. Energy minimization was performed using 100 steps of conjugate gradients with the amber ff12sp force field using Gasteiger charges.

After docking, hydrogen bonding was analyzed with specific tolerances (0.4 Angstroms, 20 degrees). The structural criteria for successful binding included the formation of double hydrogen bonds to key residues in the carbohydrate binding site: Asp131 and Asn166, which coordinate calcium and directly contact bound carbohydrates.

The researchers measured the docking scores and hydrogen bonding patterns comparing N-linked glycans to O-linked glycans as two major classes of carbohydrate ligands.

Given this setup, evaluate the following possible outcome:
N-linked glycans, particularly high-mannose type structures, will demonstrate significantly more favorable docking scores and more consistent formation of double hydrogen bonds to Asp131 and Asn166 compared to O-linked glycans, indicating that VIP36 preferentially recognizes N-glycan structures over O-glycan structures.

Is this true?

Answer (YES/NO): YES